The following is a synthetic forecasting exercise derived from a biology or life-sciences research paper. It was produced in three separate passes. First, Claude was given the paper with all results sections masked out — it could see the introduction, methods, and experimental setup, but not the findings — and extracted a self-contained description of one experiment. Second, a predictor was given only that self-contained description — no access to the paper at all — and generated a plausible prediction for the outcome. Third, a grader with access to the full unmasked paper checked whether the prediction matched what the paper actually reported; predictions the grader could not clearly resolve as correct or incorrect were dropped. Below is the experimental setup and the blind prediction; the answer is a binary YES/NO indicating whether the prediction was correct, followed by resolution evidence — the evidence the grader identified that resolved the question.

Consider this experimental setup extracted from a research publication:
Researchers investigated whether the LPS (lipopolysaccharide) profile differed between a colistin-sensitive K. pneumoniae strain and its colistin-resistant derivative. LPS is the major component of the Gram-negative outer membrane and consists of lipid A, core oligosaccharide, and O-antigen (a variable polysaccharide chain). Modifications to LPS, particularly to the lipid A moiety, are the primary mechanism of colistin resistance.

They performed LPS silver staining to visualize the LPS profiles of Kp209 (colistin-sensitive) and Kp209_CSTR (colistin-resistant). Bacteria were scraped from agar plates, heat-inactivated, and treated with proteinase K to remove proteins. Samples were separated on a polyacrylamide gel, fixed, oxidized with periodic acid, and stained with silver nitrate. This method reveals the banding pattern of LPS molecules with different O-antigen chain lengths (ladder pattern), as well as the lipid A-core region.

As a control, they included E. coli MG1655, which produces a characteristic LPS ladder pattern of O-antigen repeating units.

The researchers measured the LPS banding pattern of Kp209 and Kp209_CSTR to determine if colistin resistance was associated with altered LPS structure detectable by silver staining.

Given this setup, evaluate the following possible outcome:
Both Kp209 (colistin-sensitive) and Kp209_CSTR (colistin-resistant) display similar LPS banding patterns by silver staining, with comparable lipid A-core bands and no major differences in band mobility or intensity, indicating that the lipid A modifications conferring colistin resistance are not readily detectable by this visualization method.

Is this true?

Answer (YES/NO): YES